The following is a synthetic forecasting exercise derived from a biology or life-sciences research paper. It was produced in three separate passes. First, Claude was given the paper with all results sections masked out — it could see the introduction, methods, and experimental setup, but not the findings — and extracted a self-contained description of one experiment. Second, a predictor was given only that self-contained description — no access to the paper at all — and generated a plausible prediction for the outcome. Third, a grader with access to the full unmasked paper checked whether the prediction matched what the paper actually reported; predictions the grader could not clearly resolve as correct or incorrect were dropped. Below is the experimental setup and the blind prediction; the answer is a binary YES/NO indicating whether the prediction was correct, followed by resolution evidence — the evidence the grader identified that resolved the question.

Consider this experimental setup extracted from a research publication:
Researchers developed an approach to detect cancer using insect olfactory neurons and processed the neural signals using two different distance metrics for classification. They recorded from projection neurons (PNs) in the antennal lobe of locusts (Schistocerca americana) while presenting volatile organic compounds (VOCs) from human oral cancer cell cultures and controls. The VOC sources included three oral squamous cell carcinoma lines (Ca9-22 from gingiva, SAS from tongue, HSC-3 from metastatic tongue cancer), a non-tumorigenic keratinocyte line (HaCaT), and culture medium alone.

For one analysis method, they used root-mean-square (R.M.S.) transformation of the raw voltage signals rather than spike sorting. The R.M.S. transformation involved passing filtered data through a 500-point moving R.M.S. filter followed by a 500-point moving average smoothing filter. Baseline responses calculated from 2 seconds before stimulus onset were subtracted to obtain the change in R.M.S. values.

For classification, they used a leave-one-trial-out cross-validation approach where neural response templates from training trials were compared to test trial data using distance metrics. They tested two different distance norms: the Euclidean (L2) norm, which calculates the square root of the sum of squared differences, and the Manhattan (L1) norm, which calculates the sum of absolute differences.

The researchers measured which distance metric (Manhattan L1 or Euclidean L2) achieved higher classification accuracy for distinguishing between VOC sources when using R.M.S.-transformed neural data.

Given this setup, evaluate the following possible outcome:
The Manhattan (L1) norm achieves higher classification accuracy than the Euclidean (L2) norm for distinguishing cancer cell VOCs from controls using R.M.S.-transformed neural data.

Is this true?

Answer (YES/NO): YES